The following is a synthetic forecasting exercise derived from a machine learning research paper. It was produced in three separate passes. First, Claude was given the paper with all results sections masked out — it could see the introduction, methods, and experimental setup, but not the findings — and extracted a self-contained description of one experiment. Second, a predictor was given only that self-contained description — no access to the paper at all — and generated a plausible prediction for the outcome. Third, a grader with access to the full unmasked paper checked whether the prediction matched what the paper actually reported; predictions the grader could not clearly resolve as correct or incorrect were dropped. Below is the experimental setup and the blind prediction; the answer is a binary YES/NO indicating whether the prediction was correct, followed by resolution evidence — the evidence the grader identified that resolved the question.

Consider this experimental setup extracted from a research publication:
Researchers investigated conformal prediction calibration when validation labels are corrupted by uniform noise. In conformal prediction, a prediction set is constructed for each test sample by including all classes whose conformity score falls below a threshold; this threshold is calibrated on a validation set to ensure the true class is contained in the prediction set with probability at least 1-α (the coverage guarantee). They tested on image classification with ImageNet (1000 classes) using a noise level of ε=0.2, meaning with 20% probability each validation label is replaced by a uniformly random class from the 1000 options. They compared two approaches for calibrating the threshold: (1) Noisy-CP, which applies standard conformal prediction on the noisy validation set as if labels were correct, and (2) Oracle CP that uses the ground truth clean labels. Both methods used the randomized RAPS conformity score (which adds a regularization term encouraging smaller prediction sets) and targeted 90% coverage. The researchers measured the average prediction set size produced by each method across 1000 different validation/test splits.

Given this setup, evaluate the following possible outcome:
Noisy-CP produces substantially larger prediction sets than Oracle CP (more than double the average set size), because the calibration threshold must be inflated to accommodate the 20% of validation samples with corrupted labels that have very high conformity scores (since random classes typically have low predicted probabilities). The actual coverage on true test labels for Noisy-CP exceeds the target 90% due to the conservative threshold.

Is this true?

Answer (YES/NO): YES